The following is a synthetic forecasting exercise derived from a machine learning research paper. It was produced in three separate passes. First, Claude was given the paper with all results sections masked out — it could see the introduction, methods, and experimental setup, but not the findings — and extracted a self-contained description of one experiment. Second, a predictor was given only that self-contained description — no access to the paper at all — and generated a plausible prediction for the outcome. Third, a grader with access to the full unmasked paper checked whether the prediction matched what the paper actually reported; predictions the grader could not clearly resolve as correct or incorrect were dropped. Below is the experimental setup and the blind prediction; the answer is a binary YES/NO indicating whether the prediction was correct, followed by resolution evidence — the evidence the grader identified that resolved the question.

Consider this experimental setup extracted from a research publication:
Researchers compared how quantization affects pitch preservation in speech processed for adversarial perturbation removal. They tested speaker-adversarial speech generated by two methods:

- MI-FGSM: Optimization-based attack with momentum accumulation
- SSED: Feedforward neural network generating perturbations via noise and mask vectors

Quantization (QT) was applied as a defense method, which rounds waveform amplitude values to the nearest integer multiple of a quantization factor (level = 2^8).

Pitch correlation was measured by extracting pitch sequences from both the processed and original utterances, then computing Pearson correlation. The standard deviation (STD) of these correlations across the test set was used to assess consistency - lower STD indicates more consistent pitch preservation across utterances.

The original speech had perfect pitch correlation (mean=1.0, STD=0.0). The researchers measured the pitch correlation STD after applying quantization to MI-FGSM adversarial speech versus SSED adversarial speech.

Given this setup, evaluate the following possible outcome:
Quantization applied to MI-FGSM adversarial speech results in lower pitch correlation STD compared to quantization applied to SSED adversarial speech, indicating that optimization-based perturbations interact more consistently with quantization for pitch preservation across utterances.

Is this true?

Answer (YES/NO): YES